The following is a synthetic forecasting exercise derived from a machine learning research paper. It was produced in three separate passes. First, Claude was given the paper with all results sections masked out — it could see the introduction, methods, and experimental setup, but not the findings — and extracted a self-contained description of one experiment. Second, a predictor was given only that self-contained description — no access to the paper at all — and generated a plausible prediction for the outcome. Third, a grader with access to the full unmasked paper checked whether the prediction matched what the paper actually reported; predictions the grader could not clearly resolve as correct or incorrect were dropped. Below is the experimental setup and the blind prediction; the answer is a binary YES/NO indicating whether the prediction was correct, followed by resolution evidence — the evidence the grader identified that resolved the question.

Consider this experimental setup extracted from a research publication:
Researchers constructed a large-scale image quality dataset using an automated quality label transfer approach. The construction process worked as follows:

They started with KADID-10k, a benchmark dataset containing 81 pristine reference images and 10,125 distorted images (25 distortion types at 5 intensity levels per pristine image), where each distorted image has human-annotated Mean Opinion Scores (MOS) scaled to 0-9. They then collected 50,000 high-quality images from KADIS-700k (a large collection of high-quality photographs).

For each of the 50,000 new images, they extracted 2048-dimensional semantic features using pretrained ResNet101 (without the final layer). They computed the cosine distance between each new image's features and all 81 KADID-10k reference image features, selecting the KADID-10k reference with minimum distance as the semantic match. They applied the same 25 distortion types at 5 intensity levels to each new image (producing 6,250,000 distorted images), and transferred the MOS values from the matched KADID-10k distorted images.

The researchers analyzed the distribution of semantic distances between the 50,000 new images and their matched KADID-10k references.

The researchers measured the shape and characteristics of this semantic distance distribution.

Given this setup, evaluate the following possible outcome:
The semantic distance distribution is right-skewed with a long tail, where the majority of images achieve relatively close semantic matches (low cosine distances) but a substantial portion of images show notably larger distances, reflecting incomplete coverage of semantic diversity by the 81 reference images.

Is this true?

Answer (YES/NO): NO